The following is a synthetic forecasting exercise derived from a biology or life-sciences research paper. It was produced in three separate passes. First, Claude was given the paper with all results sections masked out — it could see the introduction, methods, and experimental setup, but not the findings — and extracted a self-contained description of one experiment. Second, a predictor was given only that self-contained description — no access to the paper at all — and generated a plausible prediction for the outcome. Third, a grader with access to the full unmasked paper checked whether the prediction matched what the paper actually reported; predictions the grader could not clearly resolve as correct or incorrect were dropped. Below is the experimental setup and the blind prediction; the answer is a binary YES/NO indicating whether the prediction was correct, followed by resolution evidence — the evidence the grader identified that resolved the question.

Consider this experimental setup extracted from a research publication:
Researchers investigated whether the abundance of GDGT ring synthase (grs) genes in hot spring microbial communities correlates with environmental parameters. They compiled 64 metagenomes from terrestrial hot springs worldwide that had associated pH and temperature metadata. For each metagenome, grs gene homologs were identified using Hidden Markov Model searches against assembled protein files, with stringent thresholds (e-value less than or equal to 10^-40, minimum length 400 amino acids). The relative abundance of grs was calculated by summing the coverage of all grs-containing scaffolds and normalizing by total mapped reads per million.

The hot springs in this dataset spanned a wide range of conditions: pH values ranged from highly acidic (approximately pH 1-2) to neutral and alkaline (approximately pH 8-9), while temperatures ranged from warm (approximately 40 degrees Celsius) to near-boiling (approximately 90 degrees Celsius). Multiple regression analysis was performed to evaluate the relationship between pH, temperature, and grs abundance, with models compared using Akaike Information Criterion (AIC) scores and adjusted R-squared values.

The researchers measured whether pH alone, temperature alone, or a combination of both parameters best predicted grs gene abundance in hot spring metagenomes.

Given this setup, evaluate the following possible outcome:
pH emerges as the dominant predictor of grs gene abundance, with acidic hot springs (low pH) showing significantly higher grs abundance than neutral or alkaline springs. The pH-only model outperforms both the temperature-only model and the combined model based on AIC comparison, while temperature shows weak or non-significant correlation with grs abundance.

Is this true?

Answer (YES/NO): NO